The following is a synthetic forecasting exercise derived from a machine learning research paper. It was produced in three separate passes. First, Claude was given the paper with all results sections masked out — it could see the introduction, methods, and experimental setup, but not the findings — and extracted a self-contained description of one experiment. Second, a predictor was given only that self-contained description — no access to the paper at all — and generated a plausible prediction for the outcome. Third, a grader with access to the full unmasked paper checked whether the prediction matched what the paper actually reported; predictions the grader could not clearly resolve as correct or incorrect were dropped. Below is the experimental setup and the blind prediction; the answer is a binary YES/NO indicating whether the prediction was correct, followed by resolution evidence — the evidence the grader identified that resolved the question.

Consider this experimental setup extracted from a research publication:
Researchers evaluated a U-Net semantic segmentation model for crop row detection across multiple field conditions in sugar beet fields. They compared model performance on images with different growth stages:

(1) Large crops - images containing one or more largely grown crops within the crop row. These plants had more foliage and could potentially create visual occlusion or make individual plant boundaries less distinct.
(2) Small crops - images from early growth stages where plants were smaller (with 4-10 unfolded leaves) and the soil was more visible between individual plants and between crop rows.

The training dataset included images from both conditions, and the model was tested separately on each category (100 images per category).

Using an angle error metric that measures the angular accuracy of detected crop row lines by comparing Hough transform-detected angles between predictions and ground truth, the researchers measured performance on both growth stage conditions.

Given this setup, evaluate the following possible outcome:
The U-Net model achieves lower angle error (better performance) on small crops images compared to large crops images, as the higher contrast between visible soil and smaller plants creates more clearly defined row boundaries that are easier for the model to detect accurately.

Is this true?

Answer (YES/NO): NO